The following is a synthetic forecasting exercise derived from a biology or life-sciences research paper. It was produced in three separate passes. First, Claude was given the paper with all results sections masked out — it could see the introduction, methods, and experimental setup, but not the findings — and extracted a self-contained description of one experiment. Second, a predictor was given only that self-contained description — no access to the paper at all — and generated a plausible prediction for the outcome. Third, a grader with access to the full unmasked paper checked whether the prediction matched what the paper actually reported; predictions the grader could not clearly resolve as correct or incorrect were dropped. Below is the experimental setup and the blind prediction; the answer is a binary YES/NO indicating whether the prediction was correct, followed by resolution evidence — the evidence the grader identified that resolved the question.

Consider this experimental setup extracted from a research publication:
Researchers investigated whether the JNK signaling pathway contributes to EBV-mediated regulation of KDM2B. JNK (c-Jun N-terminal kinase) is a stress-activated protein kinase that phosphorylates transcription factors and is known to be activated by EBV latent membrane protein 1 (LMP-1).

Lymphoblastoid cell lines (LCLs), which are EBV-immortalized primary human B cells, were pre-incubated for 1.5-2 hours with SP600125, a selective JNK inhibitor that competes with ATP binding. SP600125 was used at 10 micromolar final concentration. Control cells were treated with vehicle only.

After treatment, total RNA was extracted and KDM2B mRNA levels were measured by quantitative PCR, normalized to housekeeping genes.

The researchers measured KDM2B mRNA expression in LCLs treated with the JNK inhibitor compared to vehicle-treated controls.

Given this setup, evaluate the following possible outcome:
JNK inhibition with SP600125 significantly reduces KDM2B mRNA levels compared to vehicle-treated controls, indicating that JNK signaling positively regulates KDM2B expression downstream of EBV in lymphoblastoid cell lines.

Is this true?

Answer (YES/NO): NO